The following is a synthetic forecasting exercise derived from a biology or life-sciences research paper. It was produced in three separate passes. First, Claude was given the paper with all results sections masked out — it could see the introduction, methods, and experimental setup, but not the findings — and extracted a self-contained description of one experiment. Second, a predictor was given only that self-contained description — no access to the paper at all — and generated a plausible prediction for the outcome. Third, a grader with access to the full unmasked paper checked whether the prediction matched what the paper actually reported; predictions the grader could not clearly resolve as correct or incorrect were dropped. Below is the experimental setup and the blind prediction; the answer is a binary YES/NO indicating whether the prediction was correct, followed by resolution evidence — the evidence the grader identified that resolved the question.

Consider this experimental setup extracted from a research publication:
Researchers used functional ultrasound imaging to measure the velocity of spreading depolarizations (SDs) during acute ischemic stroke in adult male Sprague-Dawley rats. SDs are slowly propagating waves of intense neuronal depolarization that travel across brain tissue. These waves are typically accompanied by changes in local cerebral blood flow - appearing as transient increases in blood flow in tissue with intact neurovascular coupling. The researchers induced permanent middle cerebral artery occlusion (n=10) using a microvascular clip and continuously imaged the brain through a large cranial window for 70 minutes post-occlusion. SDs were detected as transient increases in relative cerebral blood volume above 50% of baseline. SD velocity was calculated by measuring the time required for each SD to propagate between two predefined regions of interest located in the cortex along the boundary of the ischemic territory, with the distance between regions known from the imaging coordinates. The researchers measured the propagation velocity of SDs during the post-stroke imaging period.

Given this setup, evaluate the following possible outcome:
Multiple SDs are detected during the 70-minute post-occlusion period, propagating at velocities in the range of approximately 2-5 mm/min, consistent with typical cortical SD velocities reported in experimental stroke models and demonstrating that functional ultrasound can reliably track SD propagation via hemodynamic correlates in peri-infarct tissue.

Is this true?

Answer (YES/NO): NO